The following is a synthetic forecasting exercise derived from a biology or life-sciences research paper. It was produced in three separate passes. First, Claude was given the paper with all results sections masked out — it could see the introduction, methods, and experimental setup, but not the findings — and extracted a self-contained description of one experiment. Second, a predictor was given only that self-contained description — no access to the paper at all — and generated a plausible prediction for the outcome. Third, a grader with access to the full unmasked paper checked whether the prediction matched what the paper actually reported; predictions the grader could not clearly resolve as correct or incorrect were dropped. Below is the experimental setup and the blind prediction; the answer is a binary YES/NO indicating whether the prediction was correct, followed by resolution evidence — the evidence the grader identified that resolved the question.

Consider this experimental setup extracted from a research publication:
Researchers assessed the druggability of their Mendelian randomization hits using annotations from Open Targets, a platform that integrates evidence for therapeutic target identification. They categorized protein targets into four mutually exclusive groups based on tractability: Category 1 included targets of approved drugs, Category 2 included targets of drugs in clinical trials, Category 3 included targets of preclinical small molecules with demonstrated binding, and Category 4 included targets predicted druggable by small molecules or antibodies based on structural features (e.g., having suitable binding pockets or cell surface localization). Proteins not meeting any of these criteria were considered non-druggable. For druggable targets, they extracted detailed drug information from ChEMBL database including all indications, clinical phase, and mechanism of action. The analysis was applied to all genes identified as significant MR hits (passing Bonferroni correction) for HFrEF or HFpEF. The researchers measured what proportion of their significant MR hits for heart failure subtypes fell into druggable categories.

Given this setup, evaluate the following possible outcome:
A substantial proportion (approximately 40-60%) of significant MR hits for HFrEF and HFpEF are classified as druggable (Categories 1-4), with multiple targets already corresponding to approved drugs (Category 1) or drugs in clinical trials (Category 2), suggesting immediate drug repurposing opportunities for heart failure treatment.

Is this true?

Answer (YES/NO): YES